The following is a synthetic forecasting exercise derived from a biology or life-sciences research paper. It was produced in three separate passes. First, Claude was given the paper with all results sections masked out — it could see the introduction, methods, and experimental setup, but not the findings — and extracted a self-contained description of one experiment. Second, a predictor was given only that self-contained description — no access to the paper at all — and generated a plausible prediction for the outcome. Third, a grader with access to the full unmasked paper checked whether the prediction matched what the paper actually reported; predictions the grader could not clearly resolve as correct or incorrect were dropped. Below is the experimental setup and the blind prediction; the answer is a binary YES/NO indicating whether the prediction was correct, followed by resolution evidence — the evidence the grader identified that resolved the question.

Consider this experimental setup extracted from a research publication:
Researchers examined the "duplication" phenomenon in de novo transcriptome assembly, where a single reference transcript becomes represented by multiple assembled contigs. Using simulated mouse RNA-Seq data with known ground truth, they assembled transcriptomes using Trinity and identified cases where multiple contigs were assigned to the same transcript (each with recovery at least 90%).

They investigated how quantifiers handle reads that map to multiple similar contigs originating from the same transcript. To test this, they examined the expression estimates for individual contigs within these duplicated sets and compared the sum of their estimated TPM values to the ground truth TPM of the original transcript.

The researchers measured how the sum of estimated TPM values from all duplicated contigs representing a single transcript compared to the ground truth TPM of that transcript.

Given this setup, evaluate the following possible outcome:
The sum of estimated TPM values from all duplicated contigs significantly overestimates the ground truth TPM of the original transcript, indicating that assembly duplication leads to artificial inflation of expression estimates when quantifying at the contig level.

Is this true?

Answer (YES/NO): NO